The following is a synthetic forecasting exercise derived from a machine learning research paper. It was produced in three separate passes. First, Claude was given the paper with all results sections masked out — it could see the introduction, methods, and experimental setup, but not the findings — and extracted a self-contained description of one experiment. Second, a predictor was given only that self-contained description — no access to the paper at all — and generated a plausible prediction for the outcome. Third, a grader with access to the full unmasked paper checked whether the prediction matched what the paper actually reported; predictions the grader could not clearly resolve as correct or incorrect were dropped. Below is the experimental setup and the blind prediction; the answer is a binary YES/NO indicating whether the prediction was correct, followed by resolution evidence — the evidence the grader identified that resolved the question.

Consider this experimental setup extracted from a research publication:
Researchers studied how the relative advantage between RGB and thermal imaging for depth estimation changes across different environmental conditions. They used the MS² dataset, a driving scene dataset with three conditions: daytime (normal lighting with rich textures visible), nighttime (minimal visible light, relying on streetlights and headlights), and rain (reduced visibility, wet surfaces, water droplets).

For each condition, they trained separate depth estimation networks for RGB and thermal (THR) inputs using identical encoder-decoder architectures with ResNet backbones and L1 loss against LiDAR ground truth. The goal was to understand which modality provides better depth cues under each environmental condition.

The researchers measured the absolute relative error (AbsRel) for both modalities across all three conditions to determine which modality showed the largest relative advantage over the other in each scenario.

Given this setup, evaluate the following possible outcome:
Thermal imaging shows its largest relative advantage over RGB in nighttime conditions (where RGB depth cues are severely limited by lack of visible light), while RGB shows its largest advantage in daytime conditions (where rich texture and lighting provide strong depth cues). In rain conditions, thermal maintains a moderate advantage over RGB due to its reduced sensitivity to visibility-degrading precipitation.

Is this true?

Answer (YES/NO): NO